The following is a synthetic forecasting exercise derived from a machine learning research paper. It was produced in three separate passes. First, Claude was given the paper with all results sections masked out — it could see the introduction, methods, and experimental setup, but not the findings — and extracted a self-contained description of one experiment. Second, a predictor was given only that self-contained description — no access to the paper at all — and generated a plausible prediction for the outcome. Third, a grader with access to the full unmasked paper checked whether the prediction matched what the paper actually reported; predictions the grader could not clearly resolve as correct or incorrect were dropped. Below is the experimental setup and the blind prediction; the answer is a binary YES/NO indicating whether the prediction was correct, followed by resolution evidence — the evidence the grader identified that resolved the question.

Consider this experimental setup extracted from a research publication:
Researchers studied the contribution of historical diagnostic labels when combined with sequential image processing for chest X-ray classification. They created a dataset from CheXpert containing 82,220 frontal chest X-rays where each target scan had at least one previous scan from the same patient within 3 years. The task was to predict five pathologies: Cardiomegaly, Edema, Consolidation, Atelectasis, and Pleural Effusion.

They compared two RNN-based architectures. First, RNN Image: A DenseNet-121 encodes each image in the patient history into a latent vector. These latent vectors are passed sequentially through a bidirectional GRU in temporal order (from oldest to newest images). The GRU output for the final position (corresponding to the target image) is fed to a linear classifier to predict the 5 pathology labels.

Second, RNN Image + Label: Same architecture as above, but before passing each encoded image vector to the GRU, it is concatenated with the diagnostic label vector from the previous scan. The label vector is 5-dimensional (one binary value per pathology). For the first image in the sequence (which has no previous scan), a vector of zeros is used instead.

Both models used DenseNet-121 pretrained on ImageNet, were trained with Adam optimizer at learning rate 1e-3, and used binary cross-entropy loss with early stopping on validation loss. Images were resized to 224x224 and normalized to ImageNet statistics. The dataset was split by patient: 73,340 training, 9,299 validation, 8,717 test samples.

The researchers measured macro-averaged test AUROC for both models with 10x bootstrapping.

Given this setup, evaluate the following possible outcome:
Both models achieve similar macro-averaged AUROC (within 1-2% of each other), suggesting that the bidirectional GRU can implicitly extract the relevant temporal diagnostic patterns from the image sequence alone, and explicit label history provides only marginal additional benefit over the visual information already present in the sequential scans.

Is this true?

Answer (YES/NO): NO